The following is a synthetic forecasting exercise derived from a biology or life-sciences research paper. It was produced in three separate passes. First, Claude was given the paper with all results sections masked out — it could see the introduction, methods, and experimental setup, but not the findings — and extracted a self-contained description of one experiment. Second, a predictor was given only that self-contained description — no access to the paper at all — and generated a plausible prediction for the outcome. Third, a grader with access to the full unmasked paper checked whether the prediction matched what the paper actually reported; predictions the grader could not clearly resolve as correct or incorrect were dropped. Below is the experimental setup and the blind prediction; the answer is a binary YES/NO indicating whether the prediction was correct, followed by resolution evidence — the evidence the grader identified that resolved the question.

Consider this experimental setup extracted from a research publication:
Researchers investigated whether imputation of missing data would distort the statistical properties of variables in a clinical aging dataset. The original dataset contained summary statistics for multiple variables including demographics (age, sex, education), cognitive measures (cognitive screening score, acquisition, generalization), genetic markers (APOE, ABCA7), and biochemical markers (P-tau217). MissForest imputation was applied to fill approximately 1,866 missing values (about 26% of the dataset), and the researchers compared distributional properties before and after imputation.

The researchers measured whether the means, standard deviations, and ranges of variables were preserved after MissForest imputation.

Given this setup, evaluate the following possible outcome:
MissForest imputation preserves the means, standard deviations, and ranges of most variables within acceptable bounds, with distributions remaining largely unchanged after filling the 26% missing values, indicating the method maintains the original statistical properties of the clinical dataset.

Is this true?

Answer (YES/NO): YES